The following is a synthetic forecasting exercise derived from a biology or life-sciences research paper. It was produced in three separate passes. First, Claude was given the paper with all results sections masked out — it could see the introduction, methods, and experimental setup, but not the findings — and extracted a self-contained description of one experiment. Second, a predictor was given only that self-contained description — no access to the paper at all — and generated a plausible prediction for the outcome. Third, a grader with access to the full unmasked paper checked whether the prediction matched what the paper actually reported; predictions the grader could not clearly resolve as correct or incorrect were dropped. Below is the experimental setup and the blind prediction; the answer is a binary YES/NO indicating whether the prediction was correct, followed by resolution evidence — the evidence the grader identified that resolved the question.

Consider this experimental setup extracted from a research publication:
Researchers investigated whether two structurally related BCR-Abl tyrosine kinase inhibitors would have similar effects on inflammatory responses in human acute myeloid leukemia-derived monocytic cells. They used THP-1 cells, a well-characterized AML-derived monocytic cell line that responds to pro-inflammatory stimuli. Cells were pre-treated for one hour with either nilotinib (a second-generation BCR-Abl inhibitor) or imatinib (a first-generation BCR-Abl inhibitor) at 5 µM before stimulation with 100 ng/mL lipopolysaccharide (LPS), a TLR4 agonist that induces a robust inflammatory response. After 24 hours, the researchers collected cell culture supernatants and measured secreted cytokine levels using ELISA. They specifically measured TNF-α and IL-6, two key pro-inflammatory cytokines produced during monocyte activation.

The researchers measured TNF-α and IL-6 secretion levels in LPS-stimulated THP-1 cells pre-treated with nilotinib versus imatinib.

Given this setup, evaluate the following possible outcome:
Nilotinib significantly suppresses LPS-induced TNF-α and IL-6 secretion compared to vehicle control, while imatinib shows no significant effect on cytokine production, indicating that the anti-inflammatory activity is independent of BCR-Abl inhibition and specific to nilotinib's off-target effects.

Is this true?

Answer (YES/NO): NO